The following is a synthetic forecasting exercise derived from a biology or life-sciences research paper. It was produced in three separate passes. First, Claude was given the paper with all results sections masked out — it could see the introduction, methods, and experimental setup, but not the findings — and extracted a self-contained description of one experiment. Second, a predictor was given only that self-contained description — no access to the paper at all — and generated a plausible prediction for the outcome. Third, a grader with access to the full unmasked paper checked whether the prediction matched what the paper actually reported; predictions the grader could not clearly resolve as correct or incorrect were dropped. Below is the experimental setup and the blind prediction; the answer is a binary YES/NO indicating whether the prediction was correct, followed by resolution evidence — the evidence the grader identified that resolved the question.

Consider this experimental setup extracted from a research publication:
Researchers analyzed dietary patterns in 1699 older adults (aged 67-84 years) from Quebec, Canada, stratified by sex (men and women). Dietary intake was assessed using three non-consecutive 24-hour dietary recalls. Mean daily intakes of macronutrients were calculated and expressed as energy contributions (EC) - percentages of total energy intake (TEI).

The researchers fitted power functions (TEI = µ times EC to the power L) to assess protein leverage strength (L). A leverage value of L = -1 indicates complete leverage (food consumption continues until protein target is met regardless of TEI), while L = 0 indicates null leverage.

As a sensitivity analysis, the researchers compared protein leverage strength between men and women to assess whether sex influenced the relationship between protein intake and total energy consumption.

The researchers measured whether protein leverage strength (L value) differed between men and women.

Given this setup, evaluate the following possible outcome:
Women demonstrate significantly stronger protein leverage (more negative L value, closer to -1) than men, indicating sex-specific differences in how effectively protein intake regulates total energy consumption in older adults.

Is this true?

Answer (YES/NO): NO